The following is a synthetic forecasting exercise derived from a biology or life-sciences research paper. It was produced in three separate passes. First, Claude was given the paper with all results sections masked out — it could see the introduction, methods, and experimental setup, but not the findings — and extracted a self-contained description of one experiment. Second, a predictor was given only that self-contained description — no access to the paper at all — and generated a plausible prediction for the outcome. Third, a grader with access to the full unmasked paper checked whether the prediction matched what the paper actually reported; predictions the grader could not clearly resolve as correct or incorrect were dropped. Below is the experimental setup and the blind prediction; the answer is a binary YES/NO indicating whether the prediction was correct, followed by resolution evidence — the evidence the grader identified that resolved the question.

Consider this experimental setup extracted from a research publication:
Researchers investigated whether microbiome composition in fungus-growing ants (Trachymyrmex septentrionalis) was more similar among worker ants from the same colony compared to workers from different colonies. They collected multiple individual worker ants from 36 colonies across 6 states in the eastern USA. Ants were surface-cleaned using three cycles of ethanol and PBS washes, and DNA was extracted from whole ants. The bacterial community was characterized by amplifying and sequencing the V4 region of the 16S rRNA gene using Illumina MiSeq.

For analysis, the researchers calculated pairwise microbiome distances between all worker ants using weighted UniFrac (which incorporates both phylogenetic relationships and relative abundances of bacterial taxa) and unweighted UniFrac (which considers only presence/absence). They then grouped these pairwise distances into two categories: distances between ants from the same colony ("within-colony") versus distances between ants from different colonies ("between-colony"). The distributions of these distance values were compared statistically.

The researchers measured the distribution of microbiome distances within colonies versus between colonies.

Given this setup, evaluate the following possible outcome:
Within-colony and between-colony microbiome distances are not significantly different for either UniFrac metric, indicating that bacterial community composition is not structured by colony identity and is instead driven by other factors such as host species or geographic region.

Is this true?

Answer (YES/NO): NO